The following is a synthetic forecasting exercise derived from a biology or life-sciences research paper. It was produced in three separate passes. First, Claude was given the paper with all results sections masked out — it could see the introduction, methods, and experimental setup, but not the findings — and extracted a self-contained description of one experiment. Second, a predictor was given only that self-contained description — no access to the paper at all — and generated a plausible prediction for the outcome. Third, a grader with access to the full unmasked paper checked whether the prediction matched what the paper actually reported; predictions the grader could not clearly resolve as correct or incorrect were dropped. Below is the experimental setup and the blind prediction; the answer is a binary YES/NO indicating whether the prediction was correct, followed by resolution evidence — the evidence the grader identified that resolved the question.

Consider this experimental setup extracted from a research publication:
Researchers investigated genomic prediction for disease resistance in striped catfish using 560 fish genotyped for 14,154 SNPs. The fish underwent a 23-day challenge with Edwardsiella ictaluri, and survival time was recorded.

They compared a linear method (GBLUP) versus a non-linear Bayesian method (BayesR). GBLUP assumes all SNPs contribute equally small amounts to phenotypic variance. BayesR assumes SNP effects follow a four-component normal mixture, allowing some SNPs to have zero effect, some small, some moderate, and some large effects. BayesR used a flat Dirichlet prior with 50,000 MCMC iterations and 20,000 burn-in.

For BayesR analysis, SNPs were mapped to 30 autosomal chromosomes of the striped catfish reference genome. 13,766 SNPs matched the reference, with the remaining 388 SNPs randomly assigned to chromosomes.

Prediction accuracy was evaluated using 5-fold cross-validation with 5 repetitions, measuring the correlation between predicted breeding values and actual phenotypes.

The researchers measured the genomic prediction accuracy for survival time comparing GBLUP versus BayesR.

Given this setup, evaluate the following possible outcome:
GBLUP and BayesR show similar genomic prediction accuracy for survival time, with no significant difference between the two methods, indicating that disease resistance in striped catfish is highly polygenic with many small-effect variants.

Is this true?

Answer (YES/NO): NO